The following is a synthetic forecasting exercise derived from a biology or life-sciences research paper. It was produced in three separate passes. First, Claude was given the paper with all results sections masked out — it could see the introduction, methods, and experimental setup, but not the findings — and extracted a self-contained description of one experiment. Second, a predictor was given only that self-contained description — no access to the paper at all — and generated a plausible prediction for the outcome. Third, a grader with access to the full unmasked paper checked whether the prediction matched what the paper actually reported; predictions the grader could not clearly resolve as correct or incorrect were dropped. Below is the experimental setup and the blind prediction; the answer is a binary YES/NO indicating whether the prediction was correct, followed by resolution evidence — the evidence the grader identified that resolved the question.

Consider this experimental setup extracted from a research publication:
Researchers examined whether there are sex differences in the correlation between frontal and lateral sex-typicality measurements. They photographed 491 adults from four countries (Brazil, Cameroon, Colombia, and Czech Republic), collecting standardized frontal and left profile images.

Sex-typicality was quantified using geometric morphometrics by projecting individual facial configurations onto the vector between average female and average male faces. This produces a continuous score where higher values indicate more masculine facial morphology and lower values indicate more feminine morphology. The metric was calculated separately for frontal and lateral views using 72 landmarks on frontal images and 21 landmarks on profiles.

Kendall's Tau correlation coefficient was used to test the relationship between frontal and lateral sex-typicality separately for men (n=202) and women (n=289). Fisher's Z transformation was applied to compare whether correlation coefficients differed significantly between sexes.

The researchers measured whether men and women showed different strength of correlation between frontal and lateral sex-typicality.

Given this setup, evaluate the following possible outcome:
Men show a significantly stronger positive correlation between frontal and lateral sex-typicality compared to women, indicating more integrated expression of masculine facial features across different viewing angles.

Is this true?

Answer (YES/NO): NO